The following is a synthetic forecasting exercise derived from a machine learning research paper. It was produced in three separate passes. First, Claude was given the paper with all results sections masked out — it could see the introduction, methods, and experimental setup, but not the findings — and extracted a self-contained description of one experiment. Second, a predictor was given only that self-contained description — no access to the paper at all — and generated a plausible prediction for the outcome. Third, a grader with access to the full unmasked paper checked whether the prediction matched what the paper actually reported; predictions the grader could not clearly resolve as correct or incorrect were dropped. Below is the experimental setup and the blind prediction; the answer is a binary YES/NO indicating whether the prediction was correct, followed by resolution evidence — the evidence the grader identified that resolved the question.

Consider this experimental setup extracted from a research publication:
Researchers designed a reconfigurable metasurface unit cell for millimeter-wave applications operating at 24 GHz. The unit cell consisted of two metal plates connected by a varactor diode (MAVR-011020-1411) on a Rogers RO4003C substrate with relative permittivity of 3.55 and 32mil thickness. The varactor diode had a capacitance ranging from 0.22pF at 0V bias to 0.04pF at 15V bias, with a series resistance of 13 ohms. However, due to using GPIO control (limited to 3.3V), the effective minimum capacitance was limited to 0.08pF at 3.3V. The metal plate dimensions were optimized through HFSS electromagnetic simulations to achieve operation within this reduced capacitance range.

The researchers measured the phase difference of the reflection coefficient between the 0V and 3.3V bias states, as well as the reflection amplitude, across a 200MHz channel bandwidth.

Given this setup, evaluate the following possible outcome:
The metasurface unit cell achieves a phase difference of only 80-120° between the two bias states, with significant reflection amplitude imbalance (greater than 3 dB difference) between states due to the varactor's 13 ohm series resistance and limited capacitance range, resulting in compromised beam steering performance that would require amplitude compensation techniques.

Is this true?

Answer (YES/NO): NO